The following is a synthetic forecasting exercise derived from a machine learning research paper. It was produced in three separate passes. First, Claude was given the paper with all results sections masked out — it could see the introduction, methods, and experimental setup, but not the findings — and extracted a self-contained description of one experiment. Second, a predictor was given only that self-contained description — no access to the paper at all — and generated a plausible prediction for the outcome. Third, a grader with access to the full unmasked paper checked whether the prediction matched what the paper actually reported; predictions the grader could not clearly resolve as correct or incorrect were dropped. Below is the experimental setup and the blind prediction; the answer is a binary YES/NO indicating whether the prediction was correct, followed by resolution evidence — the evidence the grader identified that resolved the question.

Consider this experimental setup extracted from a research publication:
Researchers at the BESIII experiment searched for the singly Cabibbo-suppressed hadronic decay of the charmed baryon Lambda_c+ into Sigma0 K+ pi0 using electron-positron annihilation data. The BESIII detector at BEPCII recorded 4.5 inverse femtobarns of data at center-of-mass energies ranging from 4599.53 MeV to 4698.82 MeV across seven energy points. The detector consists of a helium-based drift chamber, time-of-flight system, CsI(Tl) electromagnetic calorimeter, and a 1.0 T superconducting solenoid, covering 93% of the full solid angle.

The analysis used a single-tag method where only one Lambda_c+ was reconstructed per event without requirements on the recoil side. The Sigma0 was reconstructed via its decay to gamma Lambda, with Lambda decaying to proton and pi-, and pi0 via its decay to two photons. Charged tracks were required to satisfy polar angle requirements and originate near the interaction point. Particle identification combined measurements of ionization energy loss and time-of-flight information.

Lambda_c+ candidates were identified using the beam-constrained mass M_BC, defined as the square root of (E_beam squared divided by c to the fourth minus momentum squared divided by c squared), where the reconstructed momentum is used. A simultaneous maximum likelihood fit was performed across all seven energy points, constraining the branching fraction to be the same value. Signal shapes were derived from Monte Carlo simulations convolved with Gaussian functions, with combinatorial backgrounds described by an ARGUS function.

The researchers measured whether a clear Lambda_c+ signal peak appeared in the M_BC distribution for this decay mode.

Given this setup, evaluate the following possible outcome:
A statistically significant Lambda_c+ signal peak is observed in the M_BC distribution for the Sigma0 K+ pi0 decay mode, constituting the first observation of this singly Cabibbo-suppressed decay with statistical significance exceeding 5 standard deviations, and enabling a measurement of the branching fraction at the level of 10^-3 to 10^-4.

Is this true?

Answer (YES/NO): NO